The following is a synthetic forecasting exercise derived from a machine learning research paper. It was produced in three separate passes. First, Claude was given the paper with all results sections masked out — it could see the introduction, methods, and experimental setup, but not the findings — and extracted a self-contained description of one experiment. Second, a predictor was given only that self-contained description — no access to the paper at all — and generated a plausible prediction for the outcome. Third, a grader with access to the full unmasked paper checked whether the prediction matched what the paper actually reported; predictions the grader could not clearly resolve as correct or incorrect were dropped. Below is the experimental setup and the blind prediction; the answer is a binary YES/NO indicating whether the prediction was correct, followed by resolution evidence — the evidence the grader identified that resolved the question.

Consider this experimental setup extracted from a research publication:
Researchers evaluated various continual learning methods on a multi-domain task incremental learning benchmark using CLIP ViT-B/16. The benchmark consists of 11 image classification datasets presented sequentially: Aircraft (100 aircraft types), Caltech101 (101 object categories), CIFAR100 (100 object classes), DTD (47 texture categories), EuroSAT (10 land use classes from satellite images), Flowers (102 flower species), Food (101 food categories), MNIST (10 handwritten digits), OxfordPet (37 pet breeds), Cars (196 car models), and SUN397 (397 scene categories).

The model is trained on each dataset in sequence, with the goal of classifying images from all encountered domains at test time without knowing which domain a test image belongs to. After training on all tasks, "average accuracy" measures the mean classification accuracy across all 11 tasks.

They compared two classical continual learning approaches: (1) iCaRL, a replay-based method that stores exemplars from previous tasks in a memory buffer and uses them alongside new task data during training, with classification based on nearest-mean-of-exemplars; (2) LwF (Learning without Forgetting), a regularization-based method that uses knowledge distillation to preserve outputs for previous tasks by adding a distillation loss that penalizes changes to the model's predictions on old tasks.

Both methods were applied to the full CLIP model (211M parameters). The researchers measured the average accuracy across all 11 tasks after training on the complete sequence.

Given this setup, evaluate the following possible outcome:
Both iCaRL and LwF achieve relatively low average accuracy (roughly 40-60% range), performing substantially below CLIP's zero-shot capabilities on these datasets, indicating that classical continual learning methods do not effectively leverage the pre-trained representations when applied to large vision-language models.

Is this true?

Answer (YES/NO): NO